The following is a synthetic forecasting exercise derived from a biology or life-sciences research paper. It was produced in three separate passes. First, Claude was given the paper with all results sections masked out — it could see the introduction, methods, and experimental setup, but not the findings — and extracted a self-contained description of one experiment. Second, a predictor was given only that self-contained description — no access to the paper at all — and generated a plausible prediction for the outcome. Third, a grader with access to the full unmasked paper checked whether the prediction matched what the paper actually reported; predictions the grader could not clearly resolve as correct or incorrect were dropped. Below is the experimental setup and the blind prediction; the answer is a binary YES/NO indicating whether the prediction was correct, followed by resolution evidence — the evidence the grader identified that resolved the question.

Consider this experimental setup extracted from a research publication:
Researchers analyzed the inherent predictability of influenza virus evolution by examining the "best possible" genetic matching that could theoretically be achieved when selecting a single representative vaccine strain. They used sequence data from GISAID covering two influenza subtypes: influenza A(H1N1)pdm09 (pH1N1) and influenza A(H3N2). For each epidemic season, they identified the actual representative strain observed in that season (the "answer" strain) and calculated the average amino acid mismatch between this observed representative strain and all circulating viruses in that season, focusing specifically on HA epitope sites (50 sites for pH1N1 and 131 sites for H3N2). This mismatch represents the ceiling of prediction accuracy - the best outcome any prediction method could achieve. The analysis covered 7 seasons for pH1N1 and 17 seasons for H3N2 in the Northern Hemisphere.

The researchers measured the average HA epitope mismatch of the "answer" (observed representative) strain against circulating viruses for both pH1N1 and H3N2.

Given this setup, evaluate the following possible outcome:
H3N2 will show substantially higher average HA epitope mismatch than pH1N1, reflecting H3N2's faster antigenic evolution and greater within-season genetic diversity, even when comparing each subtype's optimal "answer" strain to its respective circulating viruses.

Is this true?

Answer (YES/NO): YES